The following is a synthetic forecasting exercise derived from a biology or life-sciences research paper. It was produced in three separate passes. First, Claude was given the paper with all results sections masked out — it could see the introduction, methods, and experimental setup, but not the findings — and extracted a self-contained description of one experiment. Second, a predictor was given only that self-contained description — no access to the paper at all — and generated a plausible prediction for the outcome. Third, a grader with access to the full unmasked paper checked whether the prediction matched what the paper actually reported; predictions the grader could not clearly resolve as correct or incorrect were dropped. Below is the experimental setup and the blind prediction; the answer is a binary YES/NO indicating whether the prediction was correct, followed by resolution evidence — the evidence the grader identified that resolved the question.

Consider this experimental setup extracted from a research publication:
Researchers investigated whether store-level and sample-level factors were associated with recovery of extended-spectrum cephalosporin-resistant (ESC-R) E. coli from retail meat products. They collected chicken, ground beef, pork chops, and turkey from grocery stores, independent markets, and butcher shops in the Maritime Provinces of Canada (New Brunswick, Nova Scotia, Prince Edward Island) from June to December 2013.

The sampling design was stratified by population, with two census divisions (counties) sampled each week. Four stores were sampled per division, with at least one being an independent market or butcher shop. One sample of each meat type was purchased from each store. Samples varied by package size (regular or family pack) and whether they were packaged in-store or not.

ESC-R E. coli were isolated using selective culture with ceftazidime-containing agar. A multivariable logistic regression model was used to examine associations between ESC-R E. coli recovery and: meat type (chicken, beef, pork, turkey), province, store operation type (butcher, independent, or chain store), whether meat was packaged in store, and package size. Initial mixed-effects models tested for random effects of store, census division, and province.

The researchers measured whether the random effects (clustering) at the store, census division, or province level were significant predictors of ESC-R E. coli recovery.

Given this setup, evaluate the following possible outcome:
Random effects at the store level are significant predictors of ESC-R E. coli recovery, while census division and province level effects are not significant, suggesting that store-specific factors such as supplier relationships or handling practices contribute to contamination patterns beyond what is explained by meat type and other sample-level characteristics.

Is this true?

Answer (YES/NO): NO